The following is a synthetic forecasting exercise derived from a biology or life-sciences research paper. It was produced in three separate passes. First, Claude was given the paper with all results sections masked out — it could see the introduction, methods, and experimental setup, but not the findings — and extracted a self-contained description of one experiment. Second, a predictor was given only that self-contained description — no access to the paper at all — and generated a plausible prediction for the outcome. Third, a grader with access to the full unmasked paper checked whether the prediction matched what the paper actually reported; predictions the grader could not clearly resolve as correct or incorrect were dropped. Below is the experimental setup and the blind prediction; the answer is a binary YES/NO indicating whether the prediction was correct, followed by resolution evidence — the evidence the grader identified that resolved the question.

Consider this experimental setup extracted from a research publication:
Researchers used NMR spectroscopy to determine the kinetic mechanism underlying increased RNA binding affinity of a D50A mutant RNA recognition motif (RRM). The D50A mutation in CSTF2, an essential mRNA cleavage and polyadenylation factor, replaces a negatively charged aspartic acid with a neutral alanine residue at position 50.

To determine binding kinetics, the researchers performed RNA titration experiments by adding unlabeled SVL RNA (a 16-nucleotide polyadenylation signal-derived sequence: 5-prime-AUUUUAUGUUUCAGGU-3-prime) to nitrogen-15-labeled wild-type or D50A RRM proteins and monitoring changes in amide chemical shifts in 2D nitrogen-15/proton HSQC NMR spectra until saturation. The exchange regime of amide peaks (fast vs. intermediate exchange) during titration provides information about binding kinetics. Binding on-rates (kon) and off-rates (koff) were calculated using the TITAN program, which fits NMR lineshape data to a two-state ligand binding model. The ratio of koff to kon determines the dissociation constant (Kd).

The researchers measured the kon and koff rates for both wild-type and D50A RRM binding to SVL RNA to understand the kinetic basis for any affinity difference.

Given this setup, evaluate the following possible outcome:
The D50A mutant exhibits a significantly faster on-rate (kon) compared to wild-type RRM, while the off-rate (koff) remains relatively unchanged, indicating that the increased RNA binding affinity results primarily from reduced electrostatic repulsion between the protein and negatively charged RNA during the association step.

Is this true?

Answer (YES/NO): YES